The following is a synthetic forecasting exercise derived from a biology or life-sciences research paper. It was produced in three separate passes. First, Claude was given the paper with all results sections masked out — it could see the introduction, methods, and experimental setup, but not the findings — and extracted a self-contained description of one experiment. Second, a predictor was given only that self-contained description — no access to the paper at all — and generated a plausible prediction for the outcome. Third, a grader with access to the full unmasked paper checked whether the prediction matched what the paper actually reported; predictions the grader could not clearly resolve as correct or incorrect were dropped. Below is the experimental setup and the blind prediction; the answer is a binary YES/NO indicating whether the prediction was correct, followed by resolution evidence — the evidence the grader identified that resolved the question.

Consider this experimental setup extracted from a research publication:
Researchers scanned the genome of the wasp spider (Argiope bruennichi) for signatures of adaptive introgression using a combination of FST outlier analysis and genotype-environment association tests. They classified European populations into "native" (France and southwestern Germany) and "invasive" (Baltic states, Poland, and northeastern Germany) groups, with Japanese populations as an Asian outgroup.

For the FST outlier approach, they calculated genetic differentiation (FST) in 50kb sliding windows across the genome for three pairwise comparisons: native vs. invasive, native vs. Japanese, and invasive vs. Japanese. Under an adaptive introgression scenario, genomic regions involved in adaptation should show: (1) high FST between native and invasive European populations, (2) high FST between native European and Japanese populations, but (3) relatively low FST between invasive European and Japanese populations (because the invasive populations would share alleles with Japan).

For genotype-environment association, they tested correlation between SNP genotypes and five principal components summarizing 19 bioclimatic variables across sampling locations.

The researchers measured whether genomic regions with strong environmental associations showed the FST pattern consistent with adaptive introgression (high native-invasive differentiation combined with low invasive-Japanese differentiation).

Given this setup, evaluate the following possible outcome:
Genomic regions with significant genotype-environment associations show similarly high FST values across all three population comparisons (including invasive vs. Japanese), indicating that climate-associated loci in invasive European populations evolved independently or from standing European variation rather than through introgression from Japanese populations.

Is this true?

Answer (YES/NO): NO